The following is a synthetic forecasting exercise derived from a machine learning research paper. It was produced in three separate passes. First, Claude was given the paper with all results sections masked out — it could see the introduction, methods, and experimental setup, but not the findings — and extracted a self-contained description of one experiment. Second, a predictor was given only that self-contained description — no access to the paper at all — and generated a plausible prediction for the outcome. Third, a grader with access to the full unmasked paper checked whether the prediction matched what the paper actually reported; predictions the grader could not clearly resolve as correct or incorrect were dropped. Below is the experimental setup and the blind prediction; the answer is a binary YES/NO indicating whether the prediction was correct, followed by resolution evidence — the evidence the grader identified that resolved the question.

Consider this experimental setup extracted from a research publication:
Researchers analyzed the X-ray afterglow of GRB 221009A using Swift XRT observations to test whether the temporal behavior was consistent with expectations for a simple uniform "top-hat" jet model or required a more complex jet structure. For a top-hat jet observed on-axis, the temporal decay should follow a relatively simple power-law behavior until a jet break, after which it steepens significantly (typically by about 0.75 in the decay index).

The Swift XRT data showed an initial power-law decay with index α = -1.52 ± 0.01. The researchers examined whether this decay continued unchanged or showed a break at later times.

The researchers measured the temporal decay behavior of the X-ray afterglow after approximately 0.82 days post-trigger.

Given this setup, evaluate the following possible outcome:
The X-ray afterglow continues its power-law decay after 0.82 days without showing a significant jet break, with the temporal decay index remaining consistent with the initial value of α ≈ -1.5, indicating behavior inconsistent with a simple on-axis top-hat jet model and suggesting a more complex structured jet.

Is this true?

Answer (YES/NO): NO